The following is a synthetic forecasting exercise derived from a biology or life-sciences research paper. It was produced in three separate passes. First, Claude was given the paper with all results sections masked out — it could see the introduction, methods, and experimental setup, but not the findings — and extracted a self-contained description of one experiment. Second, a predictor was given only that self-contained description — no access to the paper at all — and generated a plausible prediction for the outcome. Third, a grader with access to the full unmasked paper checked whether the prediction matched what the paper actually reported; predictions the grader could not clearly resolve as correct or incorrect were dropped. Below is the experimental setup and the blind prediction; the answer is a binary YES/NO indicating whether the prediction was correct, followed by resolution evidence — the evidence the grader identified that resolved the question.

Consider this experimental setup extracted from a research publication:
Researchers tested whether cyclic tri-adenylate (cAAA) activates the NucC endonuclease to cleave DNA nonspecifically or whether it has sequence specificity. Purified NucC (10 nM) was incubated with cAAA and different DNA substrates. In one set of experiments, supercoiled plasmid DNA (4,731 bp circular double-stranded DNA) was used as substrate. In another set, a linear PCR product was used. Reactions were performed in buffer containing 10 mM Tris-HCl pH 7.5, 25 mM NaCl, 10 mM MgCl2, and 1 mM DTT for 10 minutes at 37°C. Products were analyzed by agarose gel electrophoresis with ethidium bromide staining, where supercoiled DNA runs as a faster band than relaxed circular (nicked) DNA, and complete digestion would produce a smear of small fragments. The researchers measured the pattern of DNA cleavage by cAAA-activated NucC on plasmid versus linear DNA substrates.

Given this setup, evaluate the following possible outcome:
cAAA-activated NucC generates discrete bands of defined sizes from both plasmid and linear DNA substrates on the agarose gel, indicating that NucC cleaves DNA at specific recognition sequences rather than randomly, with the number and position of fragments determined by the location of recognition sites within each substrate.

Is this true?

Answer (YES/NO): NO